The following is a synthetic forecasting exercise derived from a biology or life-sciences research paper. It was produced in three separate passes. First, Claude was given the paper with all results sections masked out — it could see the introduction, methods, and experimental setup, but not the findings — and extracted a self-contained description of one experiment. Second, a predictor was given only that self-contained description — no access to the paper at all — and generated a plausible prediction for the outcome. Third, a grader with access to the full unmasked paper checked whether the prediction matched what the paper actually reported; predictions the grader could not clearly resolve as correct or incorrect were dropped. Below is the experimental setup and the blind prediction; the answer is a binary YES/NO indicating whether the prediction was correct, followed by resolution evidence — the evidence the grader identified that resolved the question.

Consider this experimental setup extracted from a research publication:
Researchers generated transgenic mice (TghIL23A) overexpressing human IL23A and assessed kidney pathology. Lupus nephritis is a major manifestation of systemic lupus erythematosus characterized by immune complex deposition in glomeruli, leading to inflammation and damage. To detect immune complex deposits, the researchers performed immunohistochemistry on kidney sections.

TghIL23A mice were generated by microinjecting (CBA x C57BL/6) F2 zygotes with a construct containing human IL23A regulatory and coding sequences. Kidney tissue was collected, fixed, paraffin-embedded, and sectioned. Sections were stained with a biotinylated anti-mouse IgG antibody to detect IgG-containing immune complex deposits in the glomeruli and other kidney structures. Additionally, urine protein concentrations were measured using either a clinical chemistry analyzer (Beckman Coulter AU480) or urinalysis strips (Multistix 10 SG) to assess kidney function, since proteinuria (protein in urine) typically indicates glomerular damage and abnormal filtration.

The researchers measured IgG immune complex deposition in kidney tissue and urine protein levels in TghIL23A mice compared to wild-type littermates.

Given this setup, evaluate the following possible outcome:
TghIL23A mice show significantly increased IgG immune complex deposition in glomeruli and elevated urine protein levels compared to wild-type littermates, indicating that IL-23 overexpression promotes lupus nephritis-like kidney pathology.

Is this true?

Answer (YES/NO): YES